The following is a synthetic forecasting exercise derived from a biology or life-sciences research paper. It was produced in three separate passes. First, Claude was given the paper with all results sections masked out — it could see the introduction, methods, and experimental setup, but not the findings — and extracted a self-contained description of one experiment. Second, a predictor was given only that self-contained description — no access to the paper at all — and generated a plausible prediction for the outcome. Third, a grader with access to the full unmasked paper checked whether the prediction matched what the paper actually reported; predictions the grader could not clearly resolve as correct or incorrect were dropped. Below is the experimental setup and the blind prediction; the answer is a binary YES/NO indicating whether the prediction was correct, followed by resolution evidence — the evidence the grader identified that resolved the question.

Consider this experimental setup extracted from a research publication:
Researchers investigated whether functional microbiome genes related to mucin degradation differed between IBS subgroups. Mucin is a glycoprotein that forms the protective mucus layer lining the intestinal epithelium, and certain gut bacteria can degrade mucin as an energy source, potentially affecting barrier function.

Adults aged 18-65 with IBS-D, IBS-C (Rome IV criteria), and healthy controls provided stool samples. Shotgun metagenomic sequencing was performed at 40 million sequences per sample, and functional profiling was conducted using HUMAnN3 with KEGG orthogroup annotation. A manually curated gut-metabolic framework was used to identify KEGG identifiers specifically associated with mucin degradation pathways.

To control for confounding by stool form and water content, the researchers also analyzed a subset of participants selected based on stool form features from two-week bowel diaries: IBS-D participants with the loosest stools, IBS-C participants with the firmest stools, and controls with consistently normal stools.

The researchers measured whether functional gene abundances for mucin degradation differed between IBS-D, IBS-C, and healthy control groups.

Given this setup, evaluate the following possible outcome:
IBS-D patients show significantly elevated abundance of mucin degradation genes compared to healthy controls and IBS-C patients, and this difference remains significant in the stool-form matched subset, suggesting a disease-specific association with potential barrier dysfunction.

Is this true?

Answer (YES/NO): NO